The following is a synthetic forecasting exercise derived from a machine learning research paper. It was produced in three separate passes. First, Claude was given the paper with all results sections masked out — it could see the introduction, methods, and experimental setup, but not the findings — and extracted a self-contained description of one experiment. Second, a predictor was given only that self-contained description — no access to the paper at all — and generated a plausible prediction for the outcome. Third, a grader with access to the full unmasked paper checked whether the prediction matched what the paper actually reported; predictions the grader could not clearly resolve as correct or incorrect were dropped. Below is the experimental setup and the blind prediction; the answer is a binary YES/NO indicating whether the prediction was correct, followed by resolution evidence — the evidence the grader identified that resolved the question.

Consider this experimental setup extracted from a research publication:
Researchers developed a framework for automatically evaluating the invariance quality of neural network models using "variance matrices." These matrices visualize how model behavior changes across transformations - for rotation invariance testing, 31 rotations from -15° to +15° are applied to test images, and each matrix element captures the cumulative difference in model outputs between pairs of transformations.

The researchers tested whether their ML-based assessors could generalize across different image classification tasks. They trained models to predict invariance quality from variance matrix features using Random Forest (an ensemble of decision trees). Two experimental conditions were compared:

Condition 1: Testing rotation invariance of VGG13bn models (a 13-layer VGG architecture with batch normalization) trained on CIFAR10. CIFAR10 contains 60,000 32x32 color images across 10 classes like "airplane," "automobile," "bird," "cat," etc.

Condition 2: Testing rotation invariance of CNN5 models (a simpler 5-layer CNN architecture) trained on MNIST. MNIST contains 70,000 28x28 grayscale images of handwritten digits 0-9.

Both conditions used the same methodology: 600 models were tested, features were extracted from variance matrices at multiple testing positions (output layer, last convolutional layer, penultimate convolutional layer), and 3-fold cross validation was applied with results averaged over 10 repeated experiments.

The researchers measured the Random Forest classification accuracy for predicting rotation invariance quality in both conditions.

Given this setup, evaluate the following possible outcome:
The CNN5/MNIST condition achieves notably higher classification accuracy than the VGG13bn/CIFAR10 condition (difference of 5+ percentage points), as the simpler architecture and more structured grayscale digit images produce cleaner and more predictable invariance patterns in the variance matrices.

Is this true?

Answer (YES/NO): NO